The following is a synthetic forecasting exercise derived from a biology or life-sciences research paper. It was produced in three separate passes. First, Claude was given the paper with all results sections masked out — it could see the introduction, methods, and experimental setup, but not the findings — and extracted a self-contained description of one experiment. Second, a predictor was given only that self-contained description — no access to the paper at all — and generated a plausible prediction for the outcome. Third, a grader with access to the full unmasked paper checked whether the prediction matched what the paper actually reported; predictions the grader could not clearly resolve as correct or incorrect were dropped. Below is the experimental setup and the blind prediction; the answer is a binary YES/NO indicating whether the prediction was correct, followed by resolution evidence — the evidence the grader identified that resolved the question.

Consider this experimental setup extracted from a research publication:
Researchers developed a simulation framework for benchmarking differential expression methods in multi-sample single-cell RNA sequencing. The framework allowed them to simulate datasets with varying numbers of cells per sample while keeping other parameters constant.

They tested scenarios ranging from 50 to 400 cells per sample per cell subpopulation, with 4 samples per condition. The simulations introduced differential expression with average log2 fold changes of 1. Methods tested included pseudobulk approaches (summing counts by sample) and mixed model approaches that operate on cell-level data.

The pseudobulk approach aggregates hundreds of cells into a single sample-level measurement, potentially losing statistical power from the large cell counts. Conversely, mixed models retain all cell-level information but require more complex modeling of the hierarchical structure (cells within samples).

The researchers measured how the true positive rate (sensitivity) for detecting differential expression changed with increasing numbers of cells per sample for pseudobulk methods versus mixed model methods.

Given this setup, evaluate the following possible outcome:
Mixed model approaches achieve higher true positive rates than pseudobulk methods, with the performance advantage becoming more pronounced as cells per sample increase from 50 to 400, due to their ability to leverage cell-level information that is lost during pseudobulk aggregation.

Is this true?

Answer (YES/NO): NO